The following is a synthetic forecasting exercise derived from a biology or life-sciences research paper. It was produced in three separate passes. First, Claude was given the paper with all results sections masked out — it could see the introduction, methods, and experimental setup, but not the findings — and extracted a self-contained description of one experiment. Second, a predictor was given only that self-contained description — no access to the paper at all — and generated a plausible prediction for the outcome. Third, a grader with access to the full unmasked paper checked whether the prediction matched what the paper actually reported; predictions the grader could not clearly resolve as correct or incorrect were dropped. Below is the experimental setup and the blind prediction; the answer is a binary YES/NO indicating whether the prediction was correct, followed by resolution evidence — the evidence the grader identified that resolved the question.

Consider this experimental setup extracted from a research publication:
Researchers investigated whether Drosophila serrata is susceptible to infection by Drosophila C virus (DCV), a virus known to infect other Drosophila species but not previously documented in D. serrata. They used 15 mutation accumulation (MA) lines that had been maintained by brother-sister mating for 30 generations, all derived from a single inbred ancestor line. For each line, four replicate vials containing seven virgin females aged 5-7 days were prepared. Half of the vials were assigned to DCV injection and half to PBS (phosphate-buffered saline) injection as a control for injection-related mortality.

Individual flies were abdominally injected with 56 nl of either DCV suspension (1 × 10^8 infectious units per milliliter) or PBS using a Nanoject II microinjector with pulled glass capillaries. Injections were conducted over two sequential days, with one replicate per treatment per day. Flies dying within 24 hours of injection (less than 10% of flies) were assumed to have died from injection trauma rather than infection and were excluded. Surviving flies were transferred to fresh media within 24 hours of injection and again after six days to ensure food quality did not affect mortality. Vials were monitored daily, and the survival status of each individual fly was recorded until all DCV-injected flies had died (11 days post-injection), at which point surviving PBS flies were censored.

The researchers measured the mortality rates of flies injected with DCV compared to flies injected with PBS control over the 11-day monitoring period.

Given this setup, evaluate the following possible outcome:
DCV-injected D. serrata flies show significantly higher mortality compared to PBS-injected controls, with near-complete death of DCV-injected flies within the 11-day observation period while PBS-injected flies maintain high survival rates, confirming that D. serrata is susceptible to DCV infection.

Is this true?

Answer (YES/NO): YES